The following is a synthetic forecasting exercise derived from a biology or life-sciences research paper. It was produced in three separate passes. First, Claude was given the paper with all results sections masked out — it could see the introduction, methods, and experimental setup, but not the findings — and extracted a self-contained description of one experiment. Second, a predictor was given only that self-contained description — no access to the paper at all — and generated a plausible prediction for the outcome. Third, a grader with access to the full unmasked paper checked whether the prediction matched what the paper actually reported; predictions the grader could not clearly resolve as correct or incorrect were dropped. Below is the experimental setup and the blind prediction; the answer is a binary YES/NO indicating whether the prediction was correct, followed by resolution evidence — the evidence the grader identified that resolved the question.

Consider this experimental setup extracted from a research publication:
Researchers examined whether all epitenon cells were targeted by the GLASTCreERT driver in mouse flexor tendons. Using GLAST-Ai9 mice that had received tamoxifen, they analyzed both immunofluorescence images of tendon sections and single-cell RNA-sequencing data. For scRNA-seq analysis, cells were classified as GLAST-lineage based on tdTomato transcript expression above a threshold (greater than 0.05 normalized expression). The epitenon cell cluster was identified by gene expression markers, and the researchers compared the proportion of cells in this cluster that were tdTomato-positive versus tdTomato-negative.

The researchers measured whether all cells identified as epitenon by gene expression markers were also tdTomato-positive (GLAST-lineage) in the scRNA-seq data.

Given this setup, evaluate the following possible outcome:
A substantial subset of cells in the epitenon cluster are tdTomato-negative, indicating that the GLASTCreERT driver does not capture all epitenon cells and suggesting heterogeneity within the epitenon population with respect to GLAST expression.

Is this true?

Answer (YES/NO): YES